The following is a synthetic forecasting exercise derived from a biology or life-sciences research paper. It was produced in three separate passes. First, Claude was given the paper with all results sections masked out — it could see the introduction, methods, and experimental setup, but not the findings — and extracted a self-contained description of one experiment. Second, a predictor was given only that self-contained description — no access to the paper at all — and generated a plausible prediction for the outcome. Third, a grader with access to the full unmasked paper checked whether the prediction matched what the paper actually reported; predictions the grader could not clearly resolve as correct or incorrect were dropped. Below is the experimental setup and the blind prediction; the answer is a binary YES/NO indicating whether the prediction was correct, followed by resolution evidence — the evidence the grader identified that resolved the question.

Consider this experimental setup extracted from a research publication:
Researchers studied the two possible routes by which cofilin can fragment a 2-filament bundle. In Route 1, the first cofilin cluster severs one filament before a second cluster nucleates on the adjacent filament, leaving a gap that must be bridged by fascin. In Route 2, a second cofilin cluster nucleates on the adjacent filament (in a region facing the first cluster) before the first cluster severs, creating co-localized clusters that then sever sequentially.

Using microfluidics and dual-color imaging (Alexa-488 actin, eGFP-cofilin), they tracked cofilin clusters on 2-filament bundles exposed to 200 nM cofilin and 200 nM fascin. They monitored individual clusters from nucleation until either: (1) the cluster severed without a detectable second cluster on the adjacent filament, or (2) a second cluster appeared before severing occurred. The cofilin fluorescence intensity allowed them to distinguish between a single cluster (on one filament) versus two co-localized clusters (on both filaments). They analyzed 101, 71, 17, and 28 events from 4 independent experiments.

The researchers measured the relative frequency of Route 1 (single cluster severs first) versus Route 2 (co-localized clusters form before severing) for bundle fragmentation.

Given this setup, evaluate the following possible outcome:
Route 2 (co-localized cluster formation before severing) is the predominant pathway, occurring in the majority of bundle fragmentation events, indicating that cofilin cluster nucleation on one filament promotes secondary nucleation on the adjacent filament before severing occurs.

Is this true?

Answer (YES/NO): YES